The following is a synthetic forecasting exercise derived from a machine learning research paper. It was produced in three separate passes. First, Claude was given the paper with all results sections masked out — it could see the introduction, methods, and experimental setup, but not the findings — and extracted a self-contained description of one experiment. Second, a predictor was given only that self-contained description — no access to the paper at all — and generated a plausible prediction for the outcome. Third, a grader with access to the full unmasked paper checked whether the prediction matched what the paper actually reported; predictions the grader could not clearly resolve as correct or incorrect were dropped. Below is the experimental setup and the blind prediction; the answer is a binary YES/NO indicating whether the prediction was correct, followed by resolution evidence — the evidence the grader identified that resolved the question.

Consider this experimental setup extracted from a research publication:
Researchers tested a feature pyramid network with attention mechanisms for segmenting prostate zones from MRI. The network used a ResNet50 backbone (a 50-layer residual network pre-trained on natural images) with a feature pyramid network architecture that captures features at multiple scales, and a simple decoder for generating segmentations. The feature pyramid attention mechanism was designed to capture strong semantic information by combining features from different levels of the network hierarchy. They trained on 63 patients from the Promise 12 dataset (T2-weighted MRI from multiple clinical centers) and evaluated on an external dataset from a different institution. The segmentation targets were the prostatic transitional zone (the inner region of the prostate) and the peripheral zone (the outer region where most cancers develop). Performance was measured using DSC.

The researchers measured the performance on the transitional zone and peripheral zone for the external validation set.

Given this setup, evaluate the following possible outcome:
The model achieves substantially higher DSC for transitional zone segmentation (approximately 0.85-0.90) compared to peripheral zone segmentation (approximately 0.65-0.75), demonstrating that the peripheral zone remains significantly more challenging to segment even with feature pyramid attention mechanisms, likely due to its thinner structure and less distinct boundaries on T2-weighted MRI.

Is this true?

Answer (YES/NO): NO